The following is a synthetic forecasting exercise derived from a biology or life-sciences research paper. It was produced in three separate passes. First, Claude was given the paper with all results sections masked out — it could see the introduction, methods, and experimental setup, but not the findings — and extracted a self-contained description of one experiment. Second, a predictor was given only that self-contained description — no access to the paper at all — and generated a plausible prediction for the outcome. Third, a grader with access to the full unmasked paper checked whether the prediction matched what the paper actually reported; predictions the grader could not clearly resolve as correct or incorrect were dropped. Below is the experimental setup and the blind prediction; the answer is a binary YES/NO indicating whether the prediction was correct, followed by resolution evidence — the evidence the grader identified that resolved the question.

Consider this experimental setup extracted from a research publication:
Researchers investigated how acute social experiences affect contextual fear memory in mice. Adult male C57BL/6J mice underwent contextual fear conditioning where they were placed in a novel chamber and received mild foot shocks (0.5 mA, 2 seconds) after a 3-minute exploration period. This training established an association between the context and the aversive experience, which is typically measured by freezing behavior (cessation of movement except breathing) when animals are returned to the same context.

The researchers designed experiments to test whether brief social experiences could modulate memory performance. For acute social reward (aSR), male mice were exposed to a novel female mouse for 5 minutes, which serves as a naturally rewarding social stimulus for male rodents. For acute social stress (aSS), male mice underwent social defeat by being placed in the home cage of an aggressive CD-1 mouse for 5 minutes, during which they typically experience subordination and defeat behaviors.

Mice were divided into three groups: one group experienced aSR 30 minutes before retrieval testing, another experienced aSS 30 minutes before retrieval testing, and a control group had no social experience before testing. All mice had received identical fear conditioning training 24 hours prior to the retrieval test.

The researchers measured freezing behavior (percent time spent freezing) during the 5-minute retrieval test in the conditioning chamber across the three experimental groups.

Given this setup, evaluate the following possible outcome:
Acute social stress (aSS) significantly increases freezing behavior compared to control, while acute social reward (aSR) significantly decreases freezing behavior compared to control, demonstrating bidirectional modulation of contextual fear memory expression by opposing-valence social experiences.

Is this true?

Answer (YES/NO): NO